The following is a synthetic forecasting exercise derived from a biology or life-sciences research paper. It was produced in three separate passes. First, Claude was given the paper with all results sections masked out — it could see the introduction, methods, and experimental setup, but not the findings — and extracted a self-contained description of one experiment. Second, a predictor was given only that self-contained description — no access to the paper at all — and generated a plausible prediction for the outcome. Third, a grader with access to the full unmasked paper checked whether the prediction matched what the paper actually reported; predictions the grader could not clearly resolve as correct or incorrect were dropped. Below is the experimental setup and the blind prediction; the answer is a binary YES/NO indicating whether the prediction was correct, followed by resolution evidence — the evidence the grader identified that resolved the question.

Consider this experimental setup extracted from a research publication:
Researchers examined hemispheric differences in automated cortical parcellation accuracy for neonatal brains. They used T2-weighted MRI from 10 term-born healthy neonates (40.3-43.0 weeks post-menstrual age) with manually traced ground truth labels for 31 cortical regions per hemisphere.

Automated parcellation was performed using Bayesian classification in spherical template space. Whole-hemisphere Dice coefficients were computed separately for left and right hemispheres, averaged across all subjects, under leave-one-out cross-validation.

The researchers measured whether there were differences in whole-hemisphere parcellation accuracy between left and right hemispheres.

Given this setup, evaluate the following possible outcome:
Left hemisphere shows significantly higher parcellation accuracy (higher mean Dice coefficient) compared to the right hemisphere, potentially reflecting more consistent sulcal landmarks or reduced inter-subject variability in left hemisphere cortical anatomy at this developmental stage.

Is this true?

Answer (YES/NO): NO